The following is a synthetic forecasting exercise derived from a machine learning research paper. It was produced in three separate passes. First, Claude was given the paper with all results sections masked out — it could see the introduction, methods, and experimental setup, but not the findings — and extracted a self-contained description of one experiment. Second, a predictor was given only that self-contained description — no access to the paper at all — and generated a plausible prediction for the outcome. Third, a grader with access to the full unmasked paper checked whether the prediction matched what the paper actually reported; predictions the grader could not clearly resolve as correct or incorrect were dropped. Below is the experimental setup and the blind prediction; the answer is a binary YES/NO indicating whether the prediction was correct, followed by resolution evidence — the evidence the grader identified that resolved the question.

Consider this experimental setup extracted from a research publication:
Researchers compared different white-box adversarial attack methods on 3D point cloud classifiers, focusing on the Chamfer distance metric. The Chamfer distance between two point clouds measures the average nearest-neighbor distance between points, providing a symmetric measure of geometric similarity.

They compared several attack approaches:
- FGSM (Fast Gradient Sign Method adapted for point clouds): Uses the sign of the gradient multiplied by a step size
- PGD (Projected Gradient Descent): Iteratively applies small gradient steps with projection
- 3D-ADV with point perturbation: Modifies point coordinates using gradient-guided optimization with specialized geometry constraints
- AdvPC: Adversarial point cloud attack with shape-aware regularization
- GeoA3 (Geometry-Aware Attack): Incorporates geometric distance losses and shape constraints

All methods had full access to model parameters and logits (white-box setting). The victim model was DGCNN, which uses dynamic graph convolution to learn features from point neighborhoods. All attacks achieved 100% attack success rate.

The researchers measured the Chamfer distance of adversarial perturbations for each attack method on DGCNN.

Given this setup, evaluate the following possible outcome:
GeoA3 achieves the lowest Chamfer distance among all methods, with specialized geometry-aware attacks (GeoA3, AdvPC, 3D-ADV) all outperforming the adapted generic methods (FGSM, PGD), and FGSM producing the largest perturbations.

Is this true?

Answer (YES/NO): NO